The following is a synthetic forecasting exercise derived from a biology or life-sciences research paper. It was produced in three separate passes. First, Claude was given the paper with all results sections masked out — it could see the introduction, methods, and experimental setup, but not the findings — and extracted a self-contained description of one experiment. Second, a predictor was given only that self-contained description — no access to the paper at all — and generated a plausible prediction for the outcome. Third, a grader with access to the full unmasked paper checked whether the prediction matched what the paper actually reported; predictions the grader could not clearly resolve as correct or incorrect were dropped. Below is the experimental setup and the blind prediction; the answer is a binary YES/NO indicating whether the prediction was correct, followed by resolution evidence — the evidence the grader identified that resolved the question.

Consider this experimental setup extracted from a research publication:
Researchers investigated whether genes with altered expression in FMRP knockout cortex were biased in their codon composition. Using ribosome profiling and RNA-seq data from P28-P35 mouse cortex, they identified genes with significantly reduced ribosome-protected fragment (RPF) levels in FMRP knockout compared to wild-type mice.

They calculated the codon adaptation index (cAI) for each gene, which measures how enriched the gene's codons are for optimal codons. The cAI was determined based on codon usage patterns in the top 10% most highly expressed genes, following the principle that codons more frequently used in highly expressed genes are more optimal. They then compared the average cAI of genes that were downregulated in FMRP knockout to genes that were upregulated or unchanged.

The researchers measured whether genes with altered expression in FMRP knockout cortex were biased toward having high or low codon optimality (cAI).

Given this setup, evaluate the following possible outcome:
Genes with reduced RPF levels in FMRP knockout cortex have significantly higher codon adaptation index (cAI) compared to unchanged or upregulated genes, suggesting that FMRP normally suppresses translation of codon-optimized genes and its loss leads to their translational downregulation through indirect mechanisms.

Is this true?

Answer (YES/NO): NO